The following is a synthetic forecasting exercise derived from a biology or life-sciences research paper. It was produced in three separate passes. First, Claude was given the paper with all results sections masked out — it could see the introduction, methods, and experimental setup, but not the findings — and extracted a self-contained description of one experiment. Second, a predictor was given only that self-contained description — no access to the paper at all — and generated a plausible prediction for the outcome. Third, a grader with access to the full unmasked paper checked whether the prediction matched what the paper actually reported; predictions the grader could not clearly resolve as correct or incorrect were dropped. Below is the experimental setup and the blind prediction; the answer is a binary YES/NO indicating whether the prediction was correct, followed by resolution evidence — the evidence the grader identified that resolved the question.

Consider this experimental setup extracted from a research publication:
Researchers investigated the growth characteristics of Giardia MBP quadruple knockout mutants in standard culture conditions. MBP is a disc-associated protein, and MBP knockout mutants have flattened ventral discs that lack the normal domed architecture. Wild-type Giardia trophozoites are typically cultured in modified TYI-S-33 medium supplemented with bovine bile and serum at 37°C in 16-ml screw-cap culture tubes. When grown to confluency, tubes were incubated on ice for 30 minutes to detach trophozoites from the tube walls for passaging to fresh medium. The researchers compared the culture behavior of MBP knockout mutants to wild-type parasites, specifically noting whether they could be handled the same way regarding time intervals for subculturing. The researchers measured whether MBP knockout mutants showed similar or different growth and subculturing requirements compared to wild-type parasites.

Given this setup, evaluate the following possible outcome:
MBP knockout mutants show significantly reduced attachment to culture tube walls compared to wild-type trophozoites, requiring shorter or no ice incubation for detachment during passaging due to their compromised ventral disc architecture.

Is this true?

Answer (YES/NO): NO